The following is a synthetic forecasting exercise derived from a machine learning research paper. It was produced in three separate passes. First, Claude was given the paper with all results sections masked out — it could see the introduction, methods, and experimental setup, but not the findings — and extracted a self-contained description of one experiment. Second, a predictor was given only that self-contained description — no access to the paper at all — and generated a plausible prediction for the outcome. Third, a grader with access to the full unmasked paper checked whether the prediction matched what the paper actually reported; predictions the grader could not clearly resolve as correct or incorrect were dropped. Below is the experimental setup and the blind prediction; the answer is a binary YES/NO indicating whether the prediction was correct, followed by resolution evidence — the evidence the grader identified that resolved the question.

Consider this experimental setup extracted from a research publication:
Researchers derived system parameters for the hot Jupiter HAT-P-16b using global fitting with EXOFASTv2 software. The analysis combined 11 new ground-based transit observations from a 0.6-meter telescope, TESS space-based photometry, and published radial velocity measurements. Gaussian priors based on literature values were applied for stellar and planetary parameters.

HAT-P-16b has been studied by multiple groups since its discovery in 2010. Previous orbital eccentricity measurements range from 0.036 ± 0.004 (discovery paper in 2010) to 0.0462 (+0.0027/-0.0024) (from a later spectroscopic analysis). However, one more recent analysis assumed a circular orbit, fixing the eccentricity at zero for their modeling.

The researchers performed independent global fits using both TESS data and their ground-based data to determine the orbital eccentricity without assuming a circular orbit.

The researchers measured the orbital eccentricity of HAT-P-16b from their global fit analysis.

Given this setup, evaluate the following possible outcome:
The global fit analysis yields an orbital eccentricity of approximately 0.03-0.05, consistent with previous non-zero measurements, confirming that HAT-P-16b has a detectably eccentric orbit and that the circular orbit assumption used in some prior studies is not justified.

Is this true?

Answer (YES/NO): YES